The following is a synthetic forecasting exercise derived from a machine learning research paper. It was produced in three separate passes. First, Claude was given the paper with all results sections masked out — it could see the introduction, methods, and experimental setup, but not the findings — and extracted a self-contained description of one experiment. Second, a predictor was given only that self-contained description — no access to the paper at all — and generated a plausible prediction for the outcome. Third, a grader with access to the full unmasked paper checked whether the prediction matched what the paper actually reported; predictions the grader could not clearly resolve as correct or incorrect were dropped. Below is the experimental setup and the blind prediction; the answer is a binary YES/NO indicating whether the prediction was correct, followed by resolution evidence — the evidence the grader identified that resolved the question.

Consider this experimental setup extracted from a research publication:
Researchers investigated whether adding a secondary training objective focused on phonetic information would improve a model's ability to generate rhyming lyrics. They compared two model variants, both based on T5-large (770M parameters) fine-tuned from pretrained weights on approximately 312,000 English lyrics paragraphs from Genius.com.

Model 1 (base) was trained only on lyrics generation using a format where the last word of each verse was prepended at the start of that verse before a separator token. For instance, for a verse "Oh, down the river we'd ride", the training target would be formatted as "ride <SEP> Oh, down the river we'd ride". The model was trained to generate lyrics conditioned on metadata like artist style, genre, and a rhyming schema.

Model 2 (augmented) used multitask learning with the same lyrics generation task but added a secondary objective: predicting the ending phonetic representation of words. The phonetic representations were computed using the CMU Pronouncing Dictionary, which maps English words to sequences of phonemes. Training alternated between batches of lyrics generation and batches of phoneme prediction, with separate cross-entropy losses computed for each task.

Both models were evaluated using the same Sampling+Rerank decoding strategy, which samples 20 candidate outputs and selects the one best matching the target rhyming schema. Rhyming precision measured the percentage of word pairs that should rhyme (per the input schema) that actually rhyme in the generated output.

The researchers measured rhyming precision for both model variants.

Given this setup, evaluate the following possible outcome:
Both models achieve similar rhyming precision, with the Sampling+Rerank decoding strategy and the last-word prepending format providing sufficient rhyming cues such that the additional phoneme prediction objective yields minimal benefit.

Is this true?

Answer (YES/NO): NO